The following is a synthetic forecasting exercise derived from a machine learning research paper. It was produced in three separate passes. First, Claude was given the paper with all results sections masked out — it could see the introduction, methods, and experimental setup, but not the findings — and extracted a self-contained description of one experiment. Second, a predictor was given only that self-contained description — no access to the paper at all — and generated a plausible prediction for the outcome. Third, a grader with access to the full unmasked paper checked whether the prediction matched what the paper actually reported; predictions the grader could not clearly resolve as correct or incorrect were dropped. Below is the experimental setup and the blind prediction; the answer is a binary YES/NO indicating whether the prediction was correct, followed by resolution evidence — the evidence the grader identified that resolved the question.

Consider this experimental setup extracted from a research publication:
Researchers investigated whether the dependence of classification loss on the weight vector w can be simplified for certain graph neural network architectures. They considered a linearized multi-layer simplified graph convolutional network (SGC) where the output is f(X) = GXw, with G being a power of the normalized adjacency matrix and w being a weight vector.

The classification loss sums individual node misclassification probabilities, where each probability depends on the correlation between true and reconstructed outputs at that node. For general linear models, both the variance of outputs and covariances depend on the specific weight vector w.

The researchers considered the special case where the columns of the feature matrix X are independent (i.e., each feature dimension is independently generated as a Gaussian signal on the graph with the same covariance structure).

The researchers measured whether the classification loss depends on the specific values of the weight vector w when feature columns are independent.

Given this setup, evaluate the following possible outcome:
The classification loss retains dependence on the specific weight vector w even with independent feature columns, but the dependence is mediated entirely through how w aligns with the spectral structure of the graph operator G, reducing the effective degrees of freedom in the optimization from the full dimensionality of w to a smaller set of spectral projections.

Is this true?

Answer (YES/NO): NO